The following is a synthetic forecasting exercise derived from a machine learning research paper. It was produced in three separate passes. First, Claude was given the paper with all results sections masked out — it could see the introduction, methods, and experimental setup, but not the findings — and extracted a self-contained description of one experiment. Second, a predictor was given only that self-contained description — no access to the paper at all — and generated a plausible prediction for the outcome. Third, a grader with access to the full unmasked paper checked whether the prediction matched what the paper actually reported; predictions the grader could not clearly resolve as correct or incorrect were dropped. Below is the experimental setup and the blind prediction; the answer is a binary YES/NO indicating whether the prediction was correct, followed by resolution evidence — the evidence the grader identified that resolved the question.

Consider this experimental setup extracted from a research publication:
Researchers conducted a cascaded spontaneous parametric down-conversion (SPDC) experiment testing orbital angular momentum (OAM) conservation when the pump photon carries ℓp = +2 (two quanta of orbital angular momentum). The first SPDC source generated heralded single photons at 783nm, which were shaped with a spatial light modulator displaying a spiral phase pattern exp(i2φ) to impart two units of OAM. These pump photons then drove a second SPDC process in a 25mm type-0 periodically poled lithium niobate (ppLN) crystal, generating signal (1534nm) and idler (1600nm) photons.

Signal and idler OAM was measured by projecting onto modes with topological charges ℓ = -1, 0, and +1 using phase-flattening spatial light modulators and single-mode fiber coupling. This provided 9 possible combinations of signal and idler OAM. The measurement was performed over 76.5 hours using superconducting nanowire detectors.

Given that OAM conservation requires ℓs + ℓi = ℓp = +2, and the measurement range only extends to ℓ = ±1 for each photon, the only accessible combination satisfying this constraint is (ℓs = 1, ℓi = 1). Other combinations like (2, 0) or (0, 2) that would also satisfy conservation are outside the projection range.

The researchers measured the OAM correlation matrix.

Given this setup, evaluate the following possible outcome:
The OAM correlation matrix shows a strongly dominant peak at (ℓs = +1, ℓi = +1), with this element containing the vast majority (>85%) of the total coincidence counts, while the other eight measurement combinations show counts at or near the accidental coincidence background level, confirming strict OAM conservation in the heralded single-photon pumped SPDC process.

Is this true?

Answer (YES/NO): NO